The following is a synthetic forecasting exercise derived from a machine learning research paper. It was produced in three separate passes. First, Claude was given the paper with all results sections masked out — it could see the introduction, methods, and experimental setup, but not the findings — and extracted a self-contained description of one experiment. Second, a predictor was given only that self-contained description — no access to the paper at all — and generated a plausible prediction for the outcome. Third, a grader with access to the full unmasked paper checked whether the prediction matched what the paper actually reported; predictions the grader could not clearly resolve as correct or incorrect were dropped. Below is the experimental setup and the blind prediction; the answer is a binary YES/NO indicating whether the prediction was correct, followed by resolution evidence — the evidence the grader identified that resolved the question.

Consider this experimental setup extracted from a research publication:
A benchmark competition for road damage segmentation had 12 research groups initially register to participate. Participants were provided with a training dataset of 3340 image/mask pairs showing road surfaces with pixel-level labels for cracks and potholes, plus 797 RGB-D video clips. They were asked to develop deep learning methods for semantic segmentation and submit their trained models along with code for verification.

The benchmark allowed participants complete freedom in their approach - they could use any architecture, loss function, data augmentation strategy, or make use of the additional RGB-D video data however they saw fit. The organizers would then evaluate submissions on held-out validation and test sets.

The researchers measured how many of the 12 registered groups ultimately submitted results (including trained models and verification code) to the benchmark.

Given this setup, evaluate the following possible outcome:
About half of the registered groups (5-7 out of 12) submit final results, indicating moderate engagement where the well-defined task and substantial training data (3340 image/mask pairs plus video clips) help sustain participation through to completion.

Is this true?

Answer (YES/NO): NO